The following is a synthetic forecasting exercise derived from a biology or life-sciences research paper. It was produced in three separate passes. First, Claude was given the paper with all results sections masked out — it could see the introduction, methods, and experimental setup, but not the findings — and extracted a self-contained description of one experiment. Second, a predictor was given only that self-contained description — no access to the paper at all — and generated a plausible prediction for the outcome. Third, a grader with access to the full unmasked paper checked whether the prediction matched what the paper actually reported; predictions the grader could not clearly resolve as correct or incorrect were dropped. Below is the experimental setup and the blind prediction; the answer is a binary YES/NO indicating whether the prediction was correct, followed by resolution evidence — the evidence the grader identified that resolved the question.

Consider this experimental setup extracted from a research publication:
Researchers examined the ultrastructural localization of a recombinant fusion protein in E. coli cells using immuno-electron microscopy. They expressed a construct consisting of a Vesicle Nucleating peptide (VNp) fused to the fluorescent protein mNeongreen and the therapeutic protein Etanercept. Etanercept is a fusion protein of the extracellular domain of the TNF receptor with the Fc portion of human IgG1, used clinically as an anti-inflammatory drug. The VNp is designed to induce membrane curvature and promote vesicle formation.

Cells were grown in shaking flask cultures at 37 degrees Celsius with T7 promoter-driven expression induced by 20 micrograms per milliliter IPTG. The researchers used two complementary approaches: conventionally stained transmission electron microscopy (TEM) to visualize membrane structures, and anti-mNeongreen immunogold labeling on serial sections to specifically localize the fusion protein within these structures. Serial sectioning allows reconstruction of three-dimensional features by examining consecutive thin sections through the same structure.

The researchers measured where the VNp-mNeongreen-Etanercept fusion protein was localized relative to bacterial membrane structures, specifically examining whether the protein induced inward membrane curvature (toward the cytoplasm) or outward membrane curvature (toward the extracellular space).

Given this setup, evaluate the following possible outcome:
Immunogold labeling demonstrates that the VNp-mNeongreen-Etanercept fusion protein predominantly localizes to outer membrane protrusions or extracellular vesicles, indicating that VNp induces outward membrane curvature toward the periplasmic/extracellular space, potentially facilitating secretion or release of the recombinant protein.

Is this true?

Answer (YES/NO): NO